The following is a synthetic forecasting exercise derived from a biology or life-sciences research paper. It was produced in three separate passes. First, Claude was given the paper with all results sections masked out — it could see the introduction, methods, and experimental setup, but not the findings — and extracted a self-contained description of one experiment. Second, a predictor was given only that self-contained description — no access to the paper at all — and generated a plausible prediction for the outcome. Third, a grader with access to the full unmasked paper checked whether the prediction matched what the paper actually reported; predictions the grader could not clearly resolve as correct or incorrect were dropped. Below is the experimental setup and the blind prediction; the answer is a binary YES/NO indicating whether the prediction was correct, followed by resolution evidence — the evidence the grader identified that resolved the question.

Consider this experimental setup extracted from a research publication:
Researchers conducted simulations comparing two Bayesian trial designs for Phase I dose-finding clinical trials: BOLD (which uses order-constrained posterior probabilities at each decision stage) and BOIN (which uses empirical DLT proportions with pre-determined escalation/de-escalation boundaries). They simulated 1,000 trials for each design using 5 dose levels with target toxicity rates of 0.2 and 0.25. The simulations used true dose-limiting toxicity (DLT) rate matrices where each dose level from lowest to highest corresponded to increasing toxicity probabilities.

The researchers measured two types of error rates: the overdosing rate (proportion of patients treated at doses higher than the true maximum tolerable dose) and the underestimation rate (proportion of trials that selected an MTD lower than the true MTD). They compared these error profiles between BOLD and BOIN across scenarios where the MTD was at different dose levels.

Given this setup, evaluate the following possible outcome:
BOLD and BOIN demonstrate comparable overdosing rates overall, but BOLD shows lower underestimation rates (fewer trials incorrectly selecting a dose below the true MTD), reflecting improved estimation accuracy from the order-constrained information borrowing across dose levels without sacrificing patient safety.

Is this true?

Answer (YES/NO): NO